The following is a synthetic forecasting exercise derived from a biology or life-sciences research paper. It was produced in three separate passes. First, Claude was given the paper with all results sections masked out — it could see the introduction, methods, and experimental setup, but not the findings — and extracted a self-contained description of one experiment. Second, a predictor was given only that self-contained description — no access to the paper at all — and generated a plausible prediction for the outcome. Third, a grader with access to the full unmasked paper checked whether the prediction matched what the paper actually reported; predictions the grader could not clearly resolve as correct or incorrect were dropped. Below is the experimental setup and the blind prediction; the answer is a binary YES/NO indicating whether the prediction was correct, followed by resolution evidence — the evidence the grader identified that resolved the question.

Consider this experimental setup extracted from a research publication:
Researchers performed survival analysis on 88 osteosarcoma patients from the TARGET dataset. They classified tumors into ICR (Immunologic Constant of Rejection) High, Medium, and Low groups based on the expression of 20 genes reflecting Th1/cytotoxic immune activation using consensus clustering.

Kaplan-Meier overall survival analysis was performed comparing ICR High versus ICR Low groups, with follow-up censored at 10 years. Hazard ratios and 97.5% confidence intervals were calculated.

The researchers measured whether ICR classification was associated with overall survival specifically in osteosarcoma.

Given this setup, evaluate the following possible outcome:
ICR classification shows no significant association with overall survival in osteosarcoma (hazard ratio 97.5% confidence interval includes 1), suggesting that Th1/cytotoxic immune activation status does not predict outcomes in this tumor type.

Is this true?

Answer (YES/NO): NO